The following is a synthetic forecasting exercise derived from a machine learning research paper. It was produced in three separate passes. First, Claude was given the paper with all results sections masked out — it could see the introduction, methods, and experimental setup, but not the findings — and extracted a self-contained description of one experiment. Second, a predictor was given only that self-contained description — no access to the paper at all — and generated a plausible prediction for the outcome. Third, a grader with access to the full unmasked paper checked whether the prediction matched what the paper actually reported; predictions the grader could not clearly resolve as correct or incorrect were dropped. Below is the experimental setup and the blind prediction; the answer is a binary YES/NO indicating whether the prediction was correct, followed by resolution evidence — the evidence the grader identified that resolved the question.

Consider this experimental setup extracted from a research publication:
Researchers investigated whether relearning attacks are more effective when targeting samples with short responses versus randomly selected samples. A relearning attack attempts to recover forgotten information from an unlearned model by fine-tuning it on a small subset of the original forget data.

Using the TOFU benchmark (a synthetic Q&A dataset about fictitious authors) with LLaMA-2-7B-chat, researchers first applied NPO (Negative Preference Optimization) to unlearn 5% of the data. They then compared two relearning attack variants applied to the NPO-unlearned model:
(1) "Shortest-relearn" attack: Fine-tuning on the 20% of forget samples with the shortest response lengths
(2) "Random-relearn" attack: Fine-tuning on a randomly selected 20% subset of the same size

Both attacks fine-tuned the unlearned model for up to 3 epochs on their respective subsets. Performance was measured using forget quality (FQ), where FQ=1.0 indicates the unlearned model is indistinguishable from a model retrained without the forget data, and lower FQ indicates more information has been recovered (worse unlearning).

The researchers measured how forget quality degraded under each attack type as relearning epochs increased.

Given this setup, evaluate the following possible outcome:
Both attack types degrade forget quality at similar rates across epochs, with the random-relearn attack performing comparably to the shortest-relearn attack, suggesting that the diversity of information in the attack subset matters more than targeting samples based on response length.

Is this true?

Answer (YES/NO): NO